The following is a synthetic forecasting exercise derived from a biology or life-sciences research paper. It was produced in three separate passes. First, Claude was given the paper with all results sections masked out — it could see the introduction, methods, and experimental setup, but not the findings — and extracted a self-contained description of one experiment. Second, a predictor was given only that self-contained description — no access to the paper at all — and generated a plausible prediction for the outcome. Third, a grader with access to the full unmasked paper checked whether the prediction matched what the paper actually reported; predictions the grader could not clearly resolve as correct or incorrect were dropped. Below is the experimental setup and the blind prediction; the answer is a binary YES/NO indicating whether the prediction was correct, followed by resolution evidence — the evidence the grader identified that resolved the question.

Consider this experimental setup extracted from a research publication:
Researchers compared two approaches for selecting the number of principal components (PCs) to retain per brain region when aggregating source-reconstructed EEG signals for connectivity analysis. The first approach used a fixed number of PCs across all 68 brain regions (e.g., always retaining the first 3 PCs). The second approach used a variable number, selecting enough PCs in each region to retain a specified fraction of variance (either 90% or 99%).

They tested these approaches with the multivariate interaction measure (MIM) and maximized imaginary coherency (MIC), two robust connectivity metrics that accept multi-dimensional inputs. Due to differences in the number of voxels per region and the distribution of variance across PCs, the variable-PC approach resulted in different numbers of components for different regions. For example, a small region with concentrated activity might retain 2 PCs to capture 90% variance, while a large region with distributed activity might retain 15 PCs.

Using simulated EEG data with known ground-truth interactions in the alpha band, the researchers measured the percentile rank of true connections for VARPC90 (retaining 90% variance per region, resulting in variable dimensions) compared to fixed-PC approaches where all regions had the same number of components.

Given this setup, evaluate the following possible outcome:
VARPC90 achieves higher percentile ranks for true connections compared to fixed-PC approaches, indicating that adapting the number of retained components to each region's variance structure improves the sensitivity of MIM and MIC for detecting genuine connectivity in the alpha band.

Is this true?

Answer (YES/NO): NO